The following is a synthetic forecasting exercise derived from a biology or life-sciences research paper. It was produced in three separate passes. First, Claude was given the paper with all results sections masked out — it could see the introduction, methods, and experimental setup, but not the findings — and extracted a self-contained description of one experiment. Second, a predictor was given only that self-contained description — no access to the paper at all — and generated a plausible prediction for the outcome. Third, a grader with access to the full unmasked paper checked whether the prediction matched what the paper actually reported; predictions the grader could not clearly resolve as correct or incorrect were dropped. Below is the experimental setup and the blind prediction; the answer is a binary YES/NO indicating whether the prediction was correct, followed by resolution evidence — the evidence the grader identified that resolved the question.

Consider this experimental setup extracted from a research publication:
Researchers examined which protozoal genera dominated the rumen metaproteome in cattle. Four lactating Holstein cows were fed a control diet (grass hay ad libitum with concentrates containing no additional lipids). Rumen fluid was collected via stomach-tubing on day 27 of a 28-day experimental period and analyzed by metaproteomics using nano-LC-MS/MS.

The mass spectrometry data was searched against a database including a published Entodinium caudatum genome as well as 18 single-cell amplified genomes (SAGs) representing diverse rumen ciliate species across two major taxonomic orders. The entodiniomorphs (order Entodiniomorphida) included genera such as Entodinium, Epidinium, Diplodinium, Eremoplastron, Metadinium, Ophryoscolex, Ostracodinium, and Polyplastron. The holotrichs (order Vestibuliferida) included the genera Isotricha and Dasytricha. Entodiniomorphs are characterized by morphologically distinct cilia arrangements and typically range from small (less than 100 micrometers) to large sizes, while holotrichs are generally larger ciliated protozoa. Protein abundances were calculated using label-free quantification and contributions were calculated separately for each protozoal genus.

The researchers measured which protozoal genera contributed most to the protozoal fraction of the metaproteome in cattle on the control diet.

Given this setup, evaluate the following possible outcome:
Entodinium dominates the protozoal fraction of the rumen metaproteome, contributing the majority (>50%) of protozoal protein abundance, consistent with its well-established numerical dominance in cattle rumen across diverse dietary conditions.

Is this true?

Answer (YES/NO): NO